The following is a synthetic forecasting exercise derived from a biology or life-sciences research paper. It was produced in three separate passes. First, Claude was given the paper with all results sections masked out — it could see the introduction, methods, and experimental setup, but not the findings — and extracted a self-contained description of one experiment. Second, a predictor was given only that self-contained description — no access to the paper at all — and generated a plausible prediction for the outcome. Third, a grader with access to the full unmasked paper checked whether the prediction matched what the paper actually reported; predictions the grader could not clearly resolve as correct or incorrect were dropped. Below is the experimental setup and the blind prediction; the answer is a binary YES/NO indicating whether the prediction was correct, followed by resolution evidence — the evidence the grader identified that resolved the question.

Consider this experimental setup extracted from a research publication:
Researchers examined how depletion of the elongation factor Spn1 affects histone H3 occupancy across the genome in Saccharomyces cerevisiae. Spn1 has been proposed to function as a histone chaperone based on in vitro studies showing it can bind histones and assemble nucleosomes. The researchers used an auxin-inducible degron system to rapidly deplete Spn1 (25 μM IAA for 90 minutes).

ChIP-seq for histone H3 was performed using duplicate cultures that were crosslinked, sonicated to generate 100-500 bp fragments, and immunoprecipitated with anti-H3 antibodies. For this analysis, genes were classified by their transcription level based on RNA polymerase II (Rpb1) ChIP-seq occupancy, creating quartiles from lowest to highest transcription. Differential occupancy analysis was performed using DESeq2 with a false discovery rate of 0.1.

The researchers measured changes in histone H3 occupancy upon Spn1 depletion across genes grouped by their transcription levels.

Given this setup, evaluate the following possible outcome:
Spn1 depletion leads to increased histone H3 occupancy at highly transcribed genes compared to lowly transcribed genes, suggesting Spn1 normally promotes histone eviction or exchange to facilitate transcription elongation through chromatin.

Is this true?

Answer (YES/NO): NO